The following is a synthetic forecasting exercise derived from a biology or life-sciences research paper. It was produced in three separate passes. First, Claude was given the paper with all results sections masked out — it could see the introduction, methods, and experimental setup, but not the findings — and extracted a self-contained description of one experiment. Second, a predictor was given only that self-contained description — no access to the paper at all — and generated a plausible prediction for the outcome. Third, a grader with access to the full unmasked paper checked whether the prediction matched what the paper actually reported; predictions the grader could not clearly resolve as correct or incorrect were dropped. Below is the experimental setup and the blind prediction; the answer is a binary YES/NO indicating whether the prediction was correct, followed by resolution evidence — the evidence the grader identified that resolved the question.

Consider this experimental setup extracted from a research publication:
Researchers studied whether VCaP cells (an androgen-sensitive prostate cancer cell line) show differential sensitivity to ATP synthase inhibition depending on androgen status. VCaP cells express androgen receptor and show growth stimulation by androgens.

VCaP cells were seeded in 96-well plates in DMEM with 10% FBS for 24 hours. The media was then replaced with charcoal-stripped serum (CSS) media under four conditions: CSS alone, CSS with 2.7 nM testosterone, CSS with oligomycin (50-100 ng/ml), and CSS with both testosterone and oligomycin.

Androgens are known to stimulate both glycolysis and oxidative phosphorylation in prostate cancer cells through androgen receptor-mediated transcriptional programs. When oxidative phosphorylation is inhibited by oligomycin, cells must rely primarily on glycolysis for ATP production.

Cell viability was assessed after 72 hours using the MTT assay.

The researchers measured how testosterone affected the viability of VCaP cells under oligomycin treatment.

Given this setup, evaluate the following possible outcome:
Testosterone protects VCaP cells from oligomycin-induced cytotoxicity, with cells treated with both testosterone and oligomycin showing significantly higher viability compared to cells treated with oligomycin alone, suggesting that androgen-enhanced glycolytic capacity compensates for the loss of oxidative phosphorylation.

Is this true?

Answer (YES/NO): YES